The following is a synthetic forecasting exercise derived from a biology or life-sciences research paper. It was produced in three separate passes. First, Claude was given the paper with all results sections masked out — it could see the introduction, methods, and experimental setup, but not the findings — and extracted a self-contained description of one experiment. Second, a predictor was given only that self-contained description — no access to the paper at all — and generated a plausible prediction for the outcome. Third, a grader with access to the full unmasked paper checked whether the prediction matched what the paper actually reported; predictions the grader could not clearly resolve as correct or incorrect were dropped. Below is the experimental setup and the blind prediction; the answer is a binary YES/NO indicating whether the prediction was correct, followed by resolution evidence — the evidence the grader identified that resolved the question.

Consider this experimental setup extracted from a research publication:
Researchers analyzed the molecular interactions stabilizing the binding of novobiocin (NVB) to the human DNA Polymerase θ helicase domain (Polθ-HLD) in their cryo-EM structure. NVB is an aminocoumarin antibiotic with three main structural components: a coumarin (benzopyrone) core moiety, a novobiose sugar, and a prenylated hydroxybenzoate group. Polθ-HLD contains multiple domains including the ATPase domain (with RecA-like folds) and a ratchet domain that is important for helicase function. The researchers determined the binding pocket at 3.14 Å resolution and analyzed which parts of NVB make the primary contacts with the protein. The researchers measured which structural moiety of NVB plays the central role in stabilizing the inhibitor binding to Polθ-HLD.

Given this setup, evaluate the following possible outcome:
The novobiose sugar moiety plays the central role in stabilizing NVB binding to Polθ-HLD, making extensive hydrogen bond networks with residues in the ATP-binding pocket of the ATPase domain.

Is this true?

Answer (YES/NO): NO